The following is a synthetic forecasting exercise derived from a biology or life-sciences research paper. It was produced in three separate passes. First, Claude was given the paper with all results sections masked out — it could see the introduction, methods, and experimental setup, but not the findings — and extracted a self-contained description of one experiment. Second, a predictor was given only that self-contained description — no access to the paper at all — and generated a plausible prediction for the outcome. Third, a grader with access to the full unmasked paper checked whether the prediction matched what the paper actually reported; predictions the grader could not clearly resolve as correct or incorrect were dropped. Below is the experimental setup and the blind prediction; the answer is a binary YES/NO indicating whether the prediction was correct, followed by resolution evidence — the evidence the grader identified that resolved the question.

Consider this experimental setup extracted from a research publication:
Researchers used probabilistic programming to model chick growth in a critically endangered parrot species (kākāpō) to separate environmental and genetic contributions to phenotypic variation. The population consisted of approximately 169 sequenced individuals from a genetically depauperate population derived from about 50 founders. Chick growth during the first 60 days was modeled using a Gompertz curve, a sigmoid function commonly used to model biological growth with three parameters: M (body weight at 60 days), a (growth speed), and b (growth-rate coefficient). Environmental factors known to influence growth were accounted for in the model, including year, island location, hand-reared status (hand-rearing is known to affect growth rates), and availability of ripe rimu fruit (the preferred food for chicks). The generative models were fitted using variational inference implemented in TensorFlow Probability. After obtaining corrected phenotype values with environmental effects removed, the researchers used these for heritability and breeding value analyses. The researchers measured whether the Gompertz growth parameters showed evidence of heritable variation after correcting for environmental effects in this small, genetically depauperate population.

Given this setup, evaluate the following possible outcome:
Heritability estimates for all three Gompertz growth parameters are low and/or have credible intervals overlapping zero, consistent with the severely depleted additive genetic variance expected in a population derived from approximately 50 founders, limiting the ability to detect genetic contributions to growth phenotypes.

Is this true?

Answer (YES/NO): NO